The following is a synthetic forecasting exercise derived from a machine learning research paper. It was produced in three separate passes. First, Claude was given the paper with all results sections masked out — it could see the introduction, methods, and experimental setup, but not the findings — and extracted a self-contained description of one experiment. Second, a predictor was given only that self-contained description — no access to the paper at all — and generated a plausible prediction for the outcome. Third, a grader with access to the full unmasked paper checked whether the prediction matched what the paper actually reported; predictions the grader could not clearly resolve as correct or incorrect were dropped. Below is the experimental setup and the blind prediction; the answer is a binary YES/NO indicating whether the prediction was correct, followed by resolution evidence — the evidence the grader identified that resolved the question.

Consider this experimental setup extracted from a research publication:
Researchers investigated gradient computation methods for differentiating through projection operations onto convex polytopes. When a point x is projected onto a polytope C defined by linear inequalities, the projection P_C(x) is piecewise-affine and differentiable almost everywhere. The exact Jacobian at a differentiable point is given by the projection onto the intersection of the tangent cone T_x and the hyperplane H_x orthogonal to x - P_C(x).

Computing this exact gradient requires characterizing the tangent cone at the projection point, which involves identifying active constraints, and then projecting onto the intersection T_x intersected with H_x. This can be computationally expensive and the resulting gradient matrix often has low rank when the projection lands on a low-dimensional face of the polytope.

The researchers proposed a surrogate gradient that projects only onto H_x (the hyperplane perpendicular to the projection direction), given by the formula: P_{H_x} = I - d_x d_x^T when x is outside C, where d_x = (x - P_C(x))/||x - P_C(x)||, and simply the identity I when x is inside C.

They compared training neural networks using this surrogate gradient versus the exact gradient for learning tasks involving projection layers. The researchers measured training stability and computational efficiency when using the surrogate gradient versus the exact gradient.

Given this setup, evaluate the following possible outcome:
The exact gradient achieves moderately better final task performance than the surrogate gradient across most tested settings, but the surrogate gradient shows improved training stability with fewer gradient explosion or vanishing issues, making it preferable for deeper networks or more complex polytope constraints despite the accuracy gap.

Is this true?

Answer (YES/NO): NO